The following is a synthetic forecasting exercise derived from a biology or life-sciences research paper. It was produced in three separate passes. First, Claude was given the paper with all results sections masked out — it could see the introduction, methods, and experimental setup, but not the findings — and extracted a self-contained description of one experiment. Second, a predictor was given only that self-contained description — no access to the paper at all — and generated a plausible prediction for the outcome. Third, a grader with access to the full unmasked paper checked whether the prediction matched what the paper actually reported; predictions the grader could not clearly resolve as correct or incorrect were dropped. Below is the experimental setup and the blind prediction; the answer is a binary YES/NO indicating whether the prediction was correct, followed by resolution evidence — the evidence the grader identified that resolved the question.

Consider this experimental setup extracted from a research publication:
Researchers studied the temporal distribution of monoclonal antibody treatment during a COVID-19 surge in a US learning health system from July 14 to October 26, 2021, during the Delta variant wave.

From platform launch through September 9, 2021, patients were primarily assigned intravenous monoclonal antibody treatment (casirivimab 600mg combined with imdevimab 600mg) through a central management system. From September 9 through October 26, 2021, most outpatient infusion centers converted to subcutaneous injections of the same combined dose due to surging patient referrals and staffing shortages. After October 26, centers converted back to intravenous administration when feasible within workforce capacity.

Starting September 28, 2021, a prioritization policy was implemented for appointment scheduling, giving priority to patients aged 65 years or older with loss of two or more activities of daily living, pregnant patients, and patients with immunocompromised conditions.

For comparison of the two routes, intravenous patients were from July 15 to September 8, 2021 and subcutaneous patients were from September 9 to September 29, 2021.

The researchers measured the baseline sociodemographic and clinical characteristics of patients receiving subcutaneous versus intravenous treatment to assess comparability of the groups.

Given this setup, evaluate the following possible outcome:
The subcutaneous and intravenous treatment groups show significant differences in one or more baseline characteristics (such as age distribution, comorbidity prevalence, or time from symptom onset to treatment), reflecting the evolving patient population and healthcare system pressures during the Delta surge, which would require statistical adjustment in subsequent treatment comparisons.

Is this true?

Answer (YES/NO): YES